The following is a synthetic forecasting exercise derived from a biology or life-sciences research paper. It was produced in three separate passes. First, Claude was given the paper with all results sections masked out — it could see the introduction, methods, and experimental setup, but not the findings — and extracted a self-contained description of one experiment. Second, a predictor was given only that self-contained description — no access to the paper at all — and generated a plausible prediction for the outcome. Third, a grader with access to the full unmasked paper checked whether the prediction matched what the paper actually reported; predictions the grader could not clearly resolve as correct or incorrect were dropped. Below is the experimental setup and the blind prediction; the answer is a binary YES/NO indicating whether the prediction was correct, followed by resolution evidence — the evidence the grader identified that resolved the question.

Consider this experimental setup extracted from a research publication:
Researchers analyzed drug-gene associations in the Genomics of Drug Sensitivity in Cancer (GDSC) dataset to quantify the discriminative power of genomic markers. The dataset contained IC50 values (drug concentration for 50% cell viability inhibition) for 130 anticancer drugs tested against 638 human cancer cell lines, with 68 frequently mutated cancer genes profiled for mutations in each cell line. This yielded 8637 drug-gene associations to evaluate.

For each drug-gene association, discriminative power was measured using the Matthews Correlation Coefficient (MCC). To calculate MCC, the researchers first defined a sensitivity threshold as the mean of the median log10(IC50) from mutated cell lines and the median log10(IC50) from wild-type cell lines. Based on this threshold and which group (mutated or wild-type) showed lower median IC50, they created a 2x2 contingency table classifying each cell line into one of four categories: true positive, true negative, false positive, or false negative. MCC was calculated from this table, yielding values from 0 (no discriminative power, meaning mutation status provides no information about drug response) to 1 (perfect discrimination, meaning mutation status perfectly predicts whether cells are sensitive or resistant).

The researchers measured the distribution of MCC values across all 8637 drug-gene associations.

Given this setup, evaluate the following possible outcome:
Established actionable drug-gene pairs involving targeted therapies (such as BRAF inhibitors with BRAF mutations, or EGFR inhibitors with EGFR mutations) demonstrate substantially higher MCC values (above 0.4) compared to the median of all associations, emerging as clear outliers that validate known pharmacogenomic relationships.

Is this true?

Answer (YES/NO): NO